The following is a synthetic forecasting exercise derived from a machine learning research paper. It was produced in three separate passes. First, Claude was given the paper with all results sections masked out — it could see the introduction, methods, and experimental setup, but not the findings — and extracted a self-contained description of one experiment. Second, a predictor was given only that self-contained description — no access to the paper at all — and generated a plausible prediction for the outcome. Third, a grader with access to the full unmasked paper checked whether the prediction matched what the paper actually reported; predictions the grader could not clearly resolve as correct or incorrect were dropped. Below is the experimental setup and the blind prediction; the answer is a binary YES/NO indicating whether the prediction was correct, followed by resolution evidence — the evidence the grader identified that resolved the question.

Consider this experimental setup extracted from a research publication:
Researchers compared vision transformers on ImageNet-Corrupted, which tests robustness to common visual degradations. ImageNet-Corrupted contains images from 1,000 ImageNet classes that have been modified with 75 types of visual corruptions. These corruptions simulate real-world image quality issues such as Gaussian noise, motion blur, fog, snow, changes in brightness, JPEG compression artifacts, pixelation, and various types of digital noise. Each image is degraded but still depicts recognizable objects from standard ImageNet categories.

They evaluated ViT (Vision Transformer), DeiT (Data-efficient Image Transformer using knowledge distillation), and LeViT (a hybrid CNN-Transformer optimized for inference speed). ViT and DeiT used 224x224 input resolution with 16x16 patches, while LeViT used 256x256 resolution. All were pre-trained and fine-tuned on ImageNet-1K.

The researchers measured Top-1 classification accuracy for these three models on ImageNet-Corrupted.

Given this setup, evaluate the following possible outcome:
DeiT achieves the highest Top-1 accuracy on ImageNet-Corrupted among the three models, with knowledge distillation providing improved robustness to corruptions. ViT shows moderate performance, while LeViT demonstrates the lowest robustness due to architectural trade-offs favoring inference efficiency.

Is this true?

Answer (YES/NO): NO